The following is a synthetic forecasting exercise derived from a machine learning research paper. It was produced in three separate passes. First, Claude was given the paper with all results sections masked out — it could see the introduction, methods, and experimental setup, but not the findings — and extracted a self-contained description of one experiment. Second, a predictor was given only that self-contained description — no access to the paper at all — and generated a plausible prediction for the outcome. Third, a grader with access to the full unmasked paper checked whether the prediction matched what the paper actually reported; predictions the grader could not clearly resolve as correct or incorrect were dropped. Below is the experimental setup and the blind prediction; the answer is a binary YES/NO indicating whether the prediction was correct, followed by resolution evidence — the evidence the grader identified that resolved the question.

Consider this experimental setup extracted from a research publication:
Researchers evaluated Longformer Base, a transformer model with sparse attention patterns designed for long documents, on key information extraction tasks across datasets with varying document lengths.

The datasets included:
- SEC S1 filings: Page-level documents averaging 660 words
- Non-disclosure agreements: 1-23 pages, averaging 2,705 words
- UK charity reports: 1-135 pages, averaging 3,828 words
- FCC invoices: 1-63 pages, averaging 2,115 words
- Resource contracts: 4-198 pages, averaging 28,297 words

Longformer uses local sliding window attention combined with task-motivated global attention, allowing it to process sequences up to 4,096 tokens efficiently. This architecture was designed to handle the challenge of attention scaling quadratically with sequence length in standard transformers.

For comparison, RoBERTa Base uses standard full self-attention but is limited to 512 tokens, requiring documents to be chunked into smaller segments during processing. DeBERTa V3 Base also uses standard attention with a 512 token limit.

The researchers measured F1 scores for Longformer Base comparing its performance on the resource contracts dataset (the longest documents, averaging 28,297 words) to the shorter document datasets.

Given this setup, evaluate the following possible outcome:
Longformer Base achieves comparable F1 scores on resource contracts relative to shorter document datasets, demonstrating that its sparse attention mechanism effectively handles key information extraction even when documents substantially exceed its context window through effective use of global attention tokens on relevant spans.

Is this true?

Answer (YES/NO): NO